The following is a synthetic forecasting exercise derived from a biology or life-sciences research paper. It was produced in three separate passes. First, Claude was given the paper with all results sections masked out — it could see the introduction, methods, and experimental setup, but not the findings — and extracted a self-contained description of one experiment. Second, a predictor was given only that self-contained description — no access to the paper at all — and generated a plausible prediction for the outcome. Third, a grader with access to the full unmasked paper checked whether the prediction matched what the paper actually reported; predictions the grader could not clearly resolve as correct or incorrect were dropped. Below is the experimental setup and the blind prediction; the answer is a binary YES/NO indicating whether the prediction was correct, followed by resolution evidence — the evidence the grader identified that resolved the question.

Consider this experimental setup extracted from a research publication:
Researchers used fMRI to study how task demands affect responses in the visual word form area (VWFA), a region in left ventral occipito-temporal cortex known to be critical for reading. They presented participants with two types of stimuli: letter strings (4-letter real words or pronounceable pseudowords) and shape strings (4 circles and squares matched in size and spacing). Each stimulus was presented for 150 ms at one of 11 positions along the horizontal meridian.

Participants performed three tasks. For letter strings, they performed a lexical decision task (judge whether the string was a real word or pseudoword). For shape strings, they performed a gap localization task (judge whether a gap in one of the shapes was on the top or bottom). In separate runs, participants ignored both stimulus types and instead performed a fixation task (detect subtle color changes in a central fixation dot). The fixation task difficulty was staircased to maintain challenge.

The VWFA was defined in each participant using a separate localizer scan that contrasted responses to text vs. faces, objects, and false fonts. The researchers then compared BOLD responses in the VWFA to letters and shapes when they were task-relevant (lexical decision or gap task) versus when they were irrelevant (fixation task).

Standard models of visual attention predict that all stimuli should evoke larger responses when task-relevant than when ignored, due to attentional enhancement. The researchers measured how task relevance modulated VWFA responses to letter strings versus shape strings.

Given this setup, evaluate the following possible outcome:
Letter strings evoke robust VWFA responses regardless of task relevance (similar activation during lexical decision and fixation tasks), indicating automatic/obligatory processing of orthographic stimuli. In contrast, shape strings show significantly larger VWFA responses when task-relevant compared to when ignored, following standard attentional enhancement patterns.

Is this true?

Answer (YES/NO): NO